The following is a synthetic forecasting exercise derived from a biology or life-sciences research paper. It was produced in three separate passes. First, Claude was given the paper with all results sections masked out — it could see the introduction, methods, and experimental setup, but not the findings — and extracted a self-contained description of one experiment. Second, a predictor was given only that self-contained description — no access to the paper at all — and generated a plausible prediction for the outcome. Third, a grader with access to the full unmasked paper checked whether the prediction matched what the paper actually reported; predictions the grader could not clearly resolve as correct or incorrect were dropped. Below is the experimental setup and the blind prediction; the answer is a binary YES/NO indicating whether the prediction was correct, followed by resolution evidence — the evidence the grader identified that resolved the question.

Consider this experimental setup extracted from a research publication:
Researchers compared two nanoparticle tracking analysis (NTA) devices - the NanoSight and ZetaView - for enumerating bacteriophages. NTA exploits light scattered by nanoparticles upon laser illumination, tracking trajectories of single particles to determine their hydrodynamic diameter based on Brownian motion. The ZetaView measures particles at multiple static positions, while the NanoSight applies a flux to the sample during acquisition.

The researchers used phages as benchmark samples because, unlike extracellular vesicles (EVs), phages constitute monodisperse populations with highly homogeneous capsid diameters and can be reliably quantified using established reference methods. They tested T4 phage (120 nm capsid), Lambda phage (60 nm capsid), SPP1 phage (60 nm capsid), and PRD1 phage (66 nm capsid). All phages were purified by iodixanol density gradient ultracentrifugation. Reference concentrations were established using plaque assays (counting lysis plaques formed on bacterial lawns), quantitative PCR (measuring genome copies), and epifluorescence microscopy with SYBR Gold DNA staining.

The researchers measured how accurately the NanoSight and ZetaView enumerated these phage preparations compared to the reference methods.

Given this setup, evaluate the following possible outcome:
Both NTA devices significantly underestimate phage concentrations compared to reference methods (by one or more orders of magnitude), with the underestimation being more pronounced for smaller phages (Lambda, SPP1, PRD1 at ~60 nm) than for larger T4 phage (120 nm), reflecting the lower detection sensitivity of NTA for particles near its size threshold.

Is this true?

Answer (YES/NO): NO